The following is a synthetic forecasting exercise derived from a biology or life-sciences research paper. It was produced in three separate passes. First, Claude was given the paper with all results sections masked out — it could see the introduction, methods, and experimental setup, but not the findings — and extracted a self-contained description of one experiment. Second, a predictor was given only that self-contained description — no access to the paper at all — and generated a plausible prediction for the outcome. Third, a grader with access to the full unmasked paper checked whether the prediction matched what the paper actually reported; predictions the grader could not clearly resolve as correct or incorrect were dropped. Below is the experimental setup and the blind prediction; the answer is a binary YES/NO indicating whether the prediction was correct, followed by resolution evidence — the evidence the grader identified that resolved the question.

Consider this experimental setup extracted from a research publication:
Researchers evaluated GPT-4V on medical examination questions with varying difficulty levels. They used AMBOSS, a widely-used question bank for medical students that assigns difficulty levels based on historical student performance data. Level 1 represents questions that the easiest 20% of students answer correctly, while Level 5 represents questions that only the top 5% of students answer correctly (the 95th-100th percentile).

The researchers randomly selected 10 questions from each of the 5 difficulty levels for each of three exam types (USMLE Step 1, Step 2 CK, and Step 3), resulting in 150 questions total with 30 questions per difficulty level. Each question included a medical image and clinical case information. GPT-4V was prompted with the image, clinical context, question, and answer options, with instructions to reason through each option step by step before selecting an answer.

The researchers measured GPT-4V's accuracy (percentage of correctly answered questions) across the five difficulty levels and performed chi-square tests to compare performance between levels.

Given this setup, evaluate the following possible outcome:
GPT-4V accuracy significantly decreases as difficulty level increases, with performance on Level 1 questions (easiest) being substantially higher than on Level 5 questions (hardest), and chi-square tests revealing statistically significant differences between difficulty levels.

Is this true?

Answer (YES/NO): YES